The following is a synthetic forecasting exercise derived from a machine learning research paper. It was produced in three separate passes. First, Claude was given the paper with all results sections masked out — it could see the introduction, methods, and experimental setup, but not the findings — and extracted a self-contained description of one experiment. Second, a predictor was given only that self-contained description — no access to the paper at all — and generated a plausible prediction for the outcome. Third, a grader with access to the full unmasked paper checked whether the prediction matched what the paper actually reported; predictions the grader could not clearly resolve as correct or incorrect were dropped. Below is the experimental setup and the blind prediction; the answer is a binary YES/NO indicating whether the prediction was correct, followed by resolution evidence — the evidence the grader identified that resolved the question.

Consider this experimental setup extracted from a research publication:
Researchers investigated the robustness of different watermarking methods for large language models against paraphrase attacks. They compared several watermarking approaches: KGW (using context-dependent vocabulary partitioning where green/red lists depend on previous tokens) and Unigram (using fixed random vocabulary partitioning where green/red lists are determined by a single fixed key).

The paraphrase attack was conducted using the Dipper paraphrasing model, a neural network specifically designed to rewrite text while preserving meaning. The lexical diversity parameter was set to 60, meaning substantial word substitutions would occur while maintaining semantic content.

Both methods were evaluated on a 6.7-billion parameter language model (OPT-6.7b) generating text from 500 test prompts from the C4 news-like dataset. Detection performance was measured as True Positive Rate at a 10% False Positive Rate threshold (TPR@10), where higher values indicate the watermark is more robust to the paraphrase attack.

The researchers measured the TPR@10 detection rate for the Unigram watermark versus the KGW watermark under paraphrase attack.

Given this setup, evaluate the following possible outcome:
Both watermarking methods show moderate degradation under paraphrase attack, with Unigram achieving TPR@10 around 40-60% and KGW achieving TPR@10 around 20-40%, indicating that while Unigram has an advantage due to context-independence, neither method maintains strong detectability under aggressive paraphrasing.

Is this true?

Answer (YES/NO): NO